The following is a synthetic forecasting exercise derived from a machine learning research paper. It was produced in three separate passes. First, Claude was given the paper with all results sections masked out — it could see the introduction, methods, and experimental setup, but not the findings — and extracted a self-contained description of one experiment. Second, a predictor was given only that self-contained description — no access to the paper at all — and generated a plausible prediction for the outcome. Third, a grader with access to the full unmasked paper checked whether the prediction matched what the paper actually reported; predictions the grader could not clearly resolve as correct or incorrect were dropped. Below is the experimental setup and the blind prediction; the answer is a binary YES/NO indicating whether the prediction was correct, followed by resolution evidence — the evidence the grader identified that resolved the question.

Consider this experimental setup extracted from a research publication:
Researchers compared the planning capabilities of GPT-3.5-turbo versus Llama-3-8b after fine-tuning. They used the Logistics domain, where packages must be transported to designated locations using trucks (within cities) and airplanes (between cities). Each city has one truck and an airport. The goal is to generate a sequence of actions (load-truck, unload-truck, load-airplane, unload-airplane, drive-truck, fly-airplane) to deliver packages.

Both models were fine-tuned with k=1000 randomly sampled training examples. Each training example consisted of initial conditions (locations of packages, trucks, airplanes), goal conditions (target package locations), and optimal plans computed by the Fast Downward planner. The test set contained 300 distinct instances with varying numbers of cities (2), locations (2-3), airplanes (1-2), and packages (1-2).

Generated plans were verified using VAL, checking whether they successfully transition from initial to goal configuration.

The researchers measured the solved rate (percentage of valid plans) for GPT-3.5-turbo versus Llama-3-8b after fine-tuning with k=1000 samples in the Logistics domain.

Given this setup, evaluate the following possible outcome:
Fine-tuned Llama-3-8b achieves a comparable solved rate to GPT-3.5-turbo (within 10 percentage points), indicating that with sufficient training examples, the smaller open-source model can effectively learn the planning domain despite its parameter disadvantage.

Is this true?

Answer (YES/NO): YES